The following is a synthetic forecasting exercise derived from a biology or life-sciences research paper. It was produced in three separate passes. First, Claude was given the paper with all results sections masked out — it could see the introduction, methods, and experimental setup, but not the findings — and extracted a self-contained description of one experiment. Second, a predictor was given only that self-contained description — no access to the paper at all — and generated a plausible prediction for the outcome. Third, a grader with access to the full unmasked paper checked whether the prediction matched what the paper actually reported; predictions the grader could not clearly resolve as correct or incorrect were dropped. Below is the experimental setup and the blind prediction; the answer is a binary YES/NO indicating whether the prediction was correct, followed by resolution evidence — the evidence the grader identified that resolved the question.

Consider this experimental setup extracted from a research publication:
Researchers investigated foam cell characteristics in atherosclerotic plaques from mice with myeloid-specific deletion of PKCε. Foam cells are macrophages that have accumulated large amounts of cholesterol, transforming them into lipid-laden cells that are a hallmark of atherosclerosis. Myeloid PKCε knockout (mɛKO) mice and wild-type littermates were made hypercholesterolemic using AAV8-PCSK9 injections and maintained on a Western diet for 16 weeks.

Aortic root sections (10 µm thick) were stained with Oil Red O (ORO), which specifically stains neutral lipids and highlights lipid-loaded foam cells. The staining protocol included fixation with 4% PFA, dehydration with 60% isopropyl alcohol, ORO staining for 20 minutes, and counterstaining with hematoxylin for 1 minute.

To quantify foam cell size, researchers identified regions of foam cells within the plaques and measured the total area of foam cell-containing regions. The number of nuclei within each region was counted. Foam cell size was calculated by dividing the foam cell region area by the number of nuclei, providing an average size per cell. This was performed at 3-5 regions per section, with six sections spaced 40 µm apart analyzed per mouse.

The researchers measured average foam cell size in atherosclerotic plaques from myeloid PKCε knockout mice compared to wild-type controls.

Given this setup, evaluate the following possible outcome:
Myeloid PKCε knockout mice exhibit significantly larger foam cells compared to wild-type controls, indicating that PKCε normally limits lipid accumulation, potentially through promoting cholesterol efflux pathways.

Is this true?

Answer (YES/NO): YES